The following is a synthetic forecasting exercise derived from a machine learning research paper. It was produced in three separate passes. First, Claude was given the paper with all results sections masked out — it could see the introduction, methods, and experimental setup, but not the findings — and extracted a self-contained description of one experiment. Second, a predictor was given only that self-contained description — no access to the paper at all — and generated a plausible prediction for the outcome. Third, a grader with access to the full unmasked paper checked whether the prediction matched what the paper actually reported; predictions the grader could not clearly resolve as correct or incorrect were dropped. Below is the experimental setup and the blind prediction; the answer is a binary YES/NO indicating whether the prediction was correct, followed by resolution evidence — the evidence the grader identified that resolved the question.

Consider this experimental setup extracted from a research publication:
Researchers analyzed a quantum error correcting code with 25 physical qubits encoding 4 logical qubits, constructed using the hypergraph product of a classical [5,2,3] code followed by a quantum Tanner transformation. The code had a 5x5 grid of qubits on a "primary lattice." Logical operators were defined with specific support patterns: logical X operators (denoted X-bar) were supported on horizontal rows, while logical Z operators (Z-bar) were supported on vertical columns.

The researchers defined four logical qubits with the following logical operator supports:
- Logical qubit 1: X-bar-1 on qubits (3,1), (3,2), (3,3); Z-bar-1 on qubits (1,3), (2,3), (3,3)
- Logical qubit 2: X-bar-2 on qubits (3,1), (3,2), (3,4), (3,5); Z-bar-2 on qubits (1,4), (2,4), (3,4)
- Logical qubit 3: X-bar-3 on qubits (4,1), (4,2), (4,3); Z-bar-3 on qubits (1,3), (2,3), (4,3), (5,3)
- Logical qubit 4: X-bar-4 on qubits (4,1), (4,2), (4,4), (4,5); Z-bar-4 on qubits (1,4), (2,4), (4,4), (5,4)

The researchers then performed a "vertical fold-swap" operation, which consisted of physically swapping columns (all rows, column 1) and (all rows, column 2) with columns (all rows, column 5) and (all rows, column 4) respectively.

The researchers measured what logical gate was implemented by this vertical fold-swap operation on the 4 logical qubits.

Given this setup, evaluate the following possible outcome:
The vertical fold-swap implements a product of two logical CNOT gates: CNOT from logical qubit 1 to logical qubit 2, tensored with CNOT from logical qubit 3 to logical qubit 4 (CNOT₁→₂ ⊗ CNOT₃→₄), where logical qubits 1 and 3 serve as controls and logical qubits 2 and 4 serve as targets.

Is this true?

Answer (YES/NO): YES